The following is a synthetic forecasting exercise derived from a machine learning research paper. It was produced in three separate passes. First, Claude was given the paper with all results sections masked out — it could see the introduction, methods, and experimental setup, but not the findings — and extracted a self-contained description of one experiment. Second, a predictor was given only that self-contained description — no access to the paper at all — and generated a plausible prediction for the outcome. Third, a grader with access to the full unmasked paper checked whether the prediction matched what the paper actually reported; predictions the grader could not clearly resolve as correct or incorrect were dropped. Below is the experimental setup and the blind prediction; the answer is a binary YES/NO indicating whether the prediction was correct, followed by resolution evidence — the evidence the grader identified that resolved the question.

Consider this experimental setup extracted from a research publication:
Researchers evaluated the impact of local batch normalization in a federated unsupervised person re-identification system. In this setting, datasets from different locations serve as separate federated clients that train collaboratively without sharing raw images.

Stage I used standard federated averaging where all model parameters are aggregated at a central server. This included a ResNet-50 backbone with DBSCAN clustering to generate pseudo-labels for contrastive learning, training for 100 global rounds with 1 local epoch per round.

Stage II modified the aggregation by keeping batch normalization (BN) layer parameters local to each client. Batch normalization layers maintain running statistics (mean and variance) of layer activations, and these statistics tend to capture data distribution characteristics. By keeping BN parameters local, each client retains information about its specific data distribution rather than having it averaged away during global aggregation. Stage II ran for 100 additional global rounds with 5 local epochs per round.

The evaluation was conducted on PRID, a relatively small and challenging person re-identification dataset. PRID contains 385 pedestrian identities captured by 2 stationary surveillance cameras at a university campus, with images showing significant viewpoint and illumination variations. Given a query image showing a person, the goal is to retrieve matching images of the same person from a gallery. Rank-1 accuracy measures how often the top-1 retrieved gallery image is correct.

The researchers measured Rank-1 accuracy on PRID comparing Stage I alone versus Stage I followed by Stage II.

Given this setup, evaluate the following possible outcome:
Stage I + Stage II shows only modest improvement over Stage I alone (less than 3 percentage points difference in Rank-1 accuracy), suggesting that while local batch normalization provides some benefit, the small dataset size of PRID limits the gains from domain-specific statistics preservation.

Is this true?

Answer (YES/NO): NO